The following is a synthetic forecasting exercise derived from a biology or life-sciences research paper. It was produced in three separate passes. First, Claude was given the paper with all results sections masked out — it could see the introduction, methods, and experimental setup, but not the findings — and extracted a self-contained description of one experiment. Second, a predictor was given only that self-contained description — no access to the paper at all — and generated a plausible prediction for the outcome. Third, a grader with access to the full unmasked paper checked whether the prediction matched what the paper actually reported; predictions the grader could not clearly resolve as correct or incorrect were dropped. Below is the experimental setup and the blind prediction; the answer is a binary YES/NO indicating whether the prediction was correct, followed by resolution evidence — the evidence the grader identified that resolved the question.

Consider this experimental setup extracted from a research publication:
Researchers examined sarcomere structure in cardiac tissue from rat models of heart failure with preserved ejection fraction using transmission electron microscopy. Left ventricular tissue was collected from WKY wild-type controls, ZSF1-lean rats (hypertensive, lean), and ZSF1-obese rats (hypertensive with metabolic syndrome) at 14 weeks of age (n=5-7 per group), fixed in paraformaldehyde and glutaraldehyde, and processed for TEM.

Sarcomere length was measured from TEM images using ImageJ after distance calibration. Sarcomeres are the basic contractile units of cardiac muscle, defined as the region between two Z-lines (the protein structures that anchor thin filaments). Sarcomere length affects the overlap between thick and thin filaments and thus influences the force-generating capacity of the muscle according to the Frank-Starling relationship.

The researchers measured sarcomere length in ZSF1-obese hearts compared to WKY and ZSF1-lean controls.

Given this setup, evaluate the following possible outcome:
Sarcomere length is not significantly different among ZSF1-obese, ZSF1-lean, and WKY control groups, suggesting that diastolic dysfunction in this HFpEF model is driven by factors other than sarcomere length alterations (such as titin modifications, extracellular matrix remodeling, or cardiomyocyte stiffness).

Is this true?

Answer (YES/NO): NO